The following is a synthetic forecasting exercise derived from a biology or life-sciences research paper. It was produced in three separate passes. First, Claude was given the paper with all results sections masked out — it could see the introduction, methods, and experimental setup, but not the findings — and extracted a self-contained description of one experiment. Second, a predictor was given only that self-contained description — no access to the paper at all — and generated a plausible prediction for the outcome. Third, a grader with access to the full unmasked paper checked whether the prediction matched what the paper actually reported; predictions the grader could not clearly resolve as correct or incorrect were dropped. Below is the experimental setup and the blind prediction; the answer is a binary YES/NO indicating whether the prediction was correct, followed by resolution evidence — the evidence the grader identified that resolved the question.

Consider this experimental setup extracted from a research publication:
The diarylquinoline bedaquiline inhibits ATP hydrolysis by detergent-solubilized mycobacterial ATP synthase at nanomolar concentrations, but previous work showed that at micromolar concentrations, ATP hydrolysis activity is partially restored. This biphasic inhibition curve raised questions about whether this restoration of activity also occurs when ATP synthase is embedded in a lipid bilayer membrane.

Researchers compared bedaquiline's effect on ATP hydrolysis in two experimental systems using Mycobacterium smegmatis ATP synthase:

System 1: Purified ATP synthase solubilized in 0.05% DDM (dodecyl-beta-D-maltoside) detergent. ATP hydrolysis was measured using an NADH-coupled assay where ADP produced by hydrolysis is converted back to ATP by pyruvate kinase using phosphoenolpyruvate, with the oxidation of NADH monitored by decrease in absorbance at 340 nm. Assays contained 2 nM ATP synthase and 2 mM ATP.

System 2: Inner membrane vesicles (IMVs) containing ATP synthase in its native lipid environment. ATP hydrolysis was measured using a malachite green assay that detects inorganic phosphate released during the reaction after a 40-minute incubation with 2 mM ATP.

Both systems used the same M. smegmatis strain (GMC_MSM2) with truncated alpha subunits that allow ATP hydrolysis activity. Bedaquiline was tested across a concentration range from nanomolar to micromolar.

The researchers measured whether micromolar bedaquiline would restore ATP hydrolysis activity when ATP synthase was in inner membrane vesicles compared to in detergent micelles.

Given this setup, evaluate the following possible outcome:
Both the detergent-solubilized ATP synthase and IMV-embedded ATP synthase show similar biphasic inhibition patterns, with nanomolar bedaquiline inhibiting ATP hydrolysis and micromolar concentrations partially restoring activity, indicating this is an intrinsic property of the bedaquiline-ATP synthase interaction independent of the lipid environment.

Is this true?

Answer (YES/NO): NO